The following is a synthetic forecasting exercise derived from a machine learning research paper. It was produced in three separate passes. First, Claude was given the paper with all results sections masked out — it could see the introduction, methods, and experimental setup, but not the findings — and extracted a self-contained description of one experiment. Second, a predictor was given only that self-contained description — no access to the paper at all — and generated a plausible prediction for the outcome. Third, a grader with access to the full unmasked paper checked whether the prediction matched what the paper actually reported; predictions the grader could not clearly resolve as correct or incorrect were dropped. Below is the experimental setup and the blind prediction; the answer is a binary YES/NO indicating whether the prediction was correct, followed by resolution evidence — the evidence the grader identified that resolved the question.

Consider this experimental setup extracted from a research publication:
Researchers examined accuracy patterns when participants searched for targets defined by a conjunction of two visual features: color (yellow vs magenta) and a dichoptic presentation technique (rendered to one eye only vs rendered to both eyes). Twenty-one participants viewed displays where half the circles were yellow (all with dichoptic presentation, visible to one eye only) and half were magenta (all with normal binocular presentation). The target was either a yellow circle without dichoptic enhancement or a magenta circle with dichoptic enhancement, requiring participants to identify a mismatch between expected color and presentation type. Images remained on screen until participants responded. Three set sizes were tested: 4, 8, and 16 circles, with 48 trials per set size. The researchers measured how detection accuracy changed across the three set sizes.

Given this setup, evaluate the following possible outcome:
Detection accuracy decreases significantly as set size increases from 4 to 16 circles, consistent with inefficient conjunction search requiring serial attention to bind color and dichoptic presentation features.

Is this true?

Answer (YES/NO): YES